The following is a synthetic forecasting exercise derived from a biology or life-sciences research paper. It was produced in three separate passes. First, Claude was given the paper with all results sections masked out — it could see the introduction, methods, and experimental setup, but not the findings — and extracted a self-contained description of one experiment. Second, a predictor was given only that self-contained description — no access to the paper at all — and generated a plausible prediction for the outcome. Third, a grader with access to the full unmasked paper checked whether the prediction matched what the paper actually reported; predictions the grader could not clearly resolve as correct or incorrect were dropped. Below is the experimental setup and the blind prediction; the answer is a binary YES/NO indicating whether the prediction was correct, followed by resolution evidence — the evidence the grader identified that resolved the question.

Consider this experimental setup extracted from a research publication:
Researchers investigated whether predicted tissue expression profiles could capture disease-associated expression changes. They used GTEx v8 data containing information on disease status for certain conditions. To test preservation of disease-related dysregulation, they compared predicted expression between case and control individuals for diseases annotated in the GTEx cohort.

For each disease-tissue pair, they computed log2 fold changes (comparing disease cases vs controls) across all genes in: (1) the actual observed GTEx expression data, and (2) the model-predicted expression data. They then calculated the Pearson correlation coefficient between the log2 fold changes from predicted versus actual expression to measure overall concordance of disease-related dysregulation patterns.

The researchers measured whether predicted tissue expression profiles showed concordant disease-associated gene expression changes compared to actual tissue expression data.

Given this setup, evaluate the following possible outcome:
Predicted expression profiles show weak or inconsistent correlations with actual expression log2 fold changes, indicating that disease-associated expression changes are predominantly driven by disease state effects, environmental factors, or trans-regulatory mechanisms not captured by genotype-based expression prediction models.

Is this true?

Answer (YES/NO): NO